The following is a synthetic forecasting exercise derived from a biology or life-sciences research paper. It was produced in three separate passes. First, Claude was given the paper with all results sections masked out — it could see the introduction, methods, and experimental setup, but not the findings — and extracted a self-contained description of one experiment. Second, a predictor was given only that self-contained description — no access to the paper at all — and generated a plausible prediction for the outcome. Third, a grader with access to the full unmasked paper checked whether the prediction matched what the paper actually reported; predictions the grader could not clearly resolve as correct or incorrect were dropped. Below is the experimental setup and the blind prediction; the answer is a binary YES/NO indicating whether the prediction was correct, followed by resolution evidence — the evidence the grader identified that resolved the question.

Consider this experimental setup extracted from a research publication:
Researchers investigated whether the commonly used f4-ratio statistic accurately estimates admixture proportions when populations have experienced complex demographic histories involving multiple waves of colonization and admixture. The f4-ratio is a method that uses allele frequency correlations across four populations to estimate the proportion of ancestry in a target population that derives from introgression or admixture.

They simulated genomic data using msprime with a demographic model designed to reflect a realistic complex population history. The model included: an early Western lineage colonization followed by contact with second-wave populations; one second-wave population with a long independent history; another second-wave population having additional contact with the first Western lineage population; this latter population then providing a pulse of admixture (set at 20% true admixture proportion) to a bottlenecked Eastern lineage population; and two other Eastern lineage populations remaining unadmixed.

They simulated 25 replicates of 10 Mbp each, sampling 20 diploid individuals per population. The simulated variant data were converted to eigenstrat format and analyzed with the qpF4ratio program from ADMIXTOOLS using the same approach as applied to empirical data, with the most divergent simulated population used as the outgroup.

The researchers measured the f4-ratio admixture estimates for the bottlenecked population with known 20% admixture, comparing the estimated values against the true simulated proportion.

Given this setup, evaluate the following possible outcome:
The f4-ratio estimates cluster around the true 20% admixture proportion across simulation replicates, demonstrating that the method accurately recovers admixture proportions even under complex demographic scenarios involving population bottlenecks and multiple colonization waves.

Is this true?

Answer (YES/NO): NO